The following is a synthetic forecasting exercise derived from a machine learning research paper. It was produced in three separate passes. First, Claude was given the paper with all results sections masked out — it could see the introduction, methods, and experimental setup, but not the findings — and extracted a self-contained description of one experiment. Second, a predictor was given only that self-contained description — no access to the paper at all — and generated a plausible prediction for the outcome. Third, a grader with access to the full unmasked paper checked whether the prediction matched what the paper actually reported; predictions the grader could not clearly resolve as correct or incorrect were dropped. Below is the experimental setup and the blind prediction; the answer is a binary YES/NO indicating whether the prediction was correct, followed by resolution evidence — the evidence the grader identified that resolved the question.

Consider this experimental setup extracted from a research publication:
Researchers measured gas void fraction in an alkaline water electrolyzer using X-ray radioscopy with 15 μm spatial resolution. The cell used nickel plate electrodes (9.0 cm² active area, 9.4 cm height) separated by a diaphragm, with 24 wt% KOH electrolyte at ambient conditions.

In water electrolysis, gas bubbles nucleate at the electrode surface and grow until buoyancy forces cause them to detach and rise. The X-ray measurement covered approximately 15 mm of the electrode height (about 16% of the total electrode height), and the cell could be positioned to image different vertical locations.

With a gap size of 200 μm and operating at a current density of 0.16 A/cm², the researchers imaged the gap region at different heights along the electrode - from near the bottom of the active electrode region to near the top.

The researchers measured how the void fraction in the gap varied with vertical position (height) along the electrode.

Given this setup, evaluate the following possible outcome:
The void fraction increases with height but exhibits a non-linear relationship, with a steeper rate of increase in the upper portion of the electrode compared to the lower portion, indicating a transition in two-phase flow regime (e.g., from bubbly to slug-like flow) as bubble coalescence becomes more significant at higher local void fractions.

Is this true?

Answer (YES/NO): NO